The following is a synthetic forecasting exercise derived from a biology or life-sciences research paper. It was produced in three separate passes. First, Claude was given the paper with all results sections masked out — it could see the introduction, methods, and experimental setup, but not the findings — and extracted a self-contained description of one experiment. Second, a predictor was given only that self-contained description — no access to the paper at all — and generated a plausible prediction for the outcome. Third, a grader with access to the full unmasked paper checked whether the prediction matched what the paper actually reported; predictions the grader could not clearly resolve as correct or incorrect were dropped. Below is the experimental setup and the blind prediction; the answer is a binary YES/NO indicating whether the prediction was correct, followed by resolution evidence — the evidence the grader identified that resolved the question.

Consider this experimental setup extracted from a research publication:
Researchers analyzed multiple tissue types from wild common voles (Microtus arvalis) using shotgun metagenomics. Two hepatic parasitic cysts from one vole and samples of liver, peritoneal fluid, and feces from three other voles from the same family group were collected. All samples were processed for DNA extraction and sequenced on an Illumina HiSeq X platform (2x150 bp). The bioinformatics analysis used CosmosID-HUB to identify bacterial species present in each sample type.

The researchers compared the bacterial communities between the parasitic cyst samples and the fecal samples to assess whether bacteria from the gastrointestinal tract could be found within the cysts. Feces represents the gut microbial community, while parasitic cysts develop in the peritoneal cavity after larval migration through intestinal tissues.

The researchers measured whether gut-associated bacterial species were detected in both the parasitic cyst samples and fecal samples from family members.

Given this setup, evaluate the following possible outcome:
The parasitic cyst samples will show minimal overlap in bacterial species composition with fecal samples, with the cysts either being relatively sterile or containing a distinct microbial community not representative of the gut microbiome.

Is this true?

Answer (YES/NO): NO